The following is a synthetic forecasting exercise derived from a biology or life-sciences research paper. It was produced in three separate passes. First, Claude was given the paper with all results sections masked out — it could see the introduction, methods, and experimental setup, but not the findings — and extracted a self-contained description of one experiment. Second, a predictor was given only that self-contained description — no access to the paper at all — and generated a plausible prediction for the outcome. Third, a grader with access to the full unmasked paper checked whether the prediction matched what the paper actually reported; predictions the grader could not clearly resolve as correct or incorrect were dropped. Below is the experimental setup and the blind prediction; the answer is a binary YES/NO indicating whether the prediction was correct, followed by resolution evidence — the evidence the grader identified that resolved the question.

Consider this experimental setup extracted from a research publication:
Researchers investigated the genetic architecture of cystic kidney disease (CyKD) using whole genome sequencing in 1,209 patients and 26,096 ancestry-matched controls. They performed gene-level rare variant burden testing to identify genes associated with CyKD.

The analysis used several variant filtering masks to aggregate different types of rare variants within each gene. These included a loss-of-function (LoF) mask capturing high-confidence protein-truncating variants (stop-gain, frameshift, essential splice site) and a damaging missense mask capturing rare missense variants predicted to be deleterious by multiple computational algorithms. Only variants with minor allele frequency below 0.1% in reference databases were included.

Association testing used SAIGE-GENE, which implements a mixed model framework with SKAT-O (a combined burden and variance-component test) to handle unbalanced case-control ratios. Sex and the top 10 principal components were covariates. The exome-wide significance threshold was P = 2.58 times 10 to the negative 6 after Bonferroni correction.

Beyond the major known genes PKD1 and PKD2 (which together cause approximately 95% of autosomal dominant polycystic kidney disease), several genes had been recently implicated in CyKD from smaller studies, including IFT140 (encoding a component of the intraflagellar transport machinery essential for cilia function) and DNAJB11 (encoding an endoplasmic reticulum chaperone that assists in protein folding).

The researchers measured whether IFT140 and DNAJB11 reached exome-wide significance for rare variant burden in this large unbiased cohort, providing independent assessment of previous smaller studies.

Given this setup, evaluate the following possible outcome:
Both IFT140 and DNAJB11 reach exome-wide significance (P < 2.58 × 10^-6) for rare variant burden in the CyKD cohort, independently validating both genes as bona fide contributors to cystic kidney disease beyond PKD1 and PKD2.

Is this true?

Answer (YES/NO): YES